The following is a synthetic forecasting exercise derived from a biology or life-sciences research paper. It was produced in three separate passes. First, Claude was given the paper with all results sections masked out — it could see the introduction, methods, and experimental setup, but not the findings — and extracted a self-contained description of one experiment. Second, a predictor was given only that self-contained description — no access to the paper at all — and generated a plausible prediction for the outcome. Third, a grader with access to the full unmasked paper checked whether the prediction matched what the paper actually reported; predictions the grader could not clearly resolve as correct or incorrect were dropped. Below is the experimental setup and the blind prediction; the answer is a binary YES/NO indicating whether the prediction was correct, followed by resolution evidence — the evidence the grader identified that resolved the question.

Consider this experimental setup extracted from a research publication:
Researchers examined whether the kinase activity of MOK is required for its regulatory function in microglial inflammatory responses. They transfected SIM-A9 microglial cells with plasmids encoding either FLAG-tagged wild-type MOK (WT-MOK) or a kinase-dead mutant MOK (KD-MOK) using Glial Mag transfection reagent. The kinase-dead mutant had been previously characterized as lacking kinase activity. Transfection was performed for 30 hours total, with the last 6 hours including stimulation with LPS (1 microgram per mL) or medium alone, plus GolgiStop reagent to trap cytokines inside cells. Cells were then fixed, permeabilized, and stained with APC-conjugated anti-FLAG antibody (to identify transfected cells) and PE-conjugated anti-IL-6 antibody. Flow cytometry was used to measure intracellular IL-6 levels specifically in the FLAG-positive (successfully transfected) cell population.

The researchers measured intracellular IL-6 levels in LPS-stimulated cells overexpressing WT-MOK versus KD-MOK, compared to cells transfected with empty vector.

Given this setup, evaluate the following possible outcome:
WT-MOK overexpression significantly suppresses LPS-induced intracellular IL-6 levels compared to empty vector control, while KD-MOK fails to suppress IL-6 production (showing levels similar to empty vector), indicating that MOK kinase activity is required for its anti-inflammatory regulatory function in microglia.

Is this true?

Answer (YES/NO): NO